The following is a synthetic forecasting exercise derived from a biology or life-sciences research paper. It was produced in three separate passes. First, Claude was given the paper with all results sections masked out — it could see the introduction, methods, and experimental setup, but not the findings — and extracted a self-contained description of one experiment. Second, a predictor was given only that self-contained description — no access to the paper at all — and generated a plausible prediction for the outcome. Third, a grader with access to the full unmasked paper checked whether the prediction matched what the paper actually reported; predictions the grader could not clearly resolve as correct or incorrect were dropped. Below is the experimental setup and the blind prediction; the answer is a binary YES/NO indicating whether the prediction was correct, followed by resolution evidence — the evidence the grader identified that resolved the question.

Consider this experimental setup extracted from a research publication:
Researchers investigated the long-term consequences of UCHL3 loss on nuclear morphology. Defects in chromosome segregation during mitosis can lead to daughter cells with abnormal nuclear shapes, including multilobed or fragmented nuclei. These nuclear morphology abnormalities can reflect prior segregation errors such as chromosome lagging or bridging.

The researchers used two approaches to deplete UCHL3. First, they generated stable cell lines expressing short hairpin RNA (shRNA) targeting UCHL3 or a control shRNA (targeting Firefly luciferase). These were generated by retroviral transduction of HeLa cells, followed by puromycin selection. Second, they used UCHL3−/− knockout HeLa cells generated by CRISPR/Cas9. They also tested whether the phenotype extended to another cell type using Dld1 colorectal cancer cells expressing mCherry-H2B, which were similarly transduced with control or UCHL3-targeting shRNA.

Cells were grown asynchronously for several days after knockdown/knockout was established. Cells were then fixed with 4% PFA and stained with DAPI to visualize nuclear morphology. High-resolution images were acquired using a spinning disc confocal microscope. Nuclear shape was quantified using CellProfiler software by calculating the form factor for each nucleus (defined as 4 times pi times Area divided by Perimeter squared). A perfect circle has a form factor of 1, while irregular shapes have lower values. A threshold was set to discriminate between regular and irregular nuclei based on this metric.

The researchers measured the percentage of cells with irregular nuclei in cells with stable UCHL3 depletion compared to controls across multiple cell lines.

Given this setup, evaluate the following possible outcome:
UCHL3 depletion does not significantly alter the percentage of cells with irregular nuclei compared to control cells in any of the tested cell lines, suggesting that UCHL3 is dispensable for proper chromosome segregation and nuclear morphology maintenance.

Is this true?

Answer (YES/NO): NO